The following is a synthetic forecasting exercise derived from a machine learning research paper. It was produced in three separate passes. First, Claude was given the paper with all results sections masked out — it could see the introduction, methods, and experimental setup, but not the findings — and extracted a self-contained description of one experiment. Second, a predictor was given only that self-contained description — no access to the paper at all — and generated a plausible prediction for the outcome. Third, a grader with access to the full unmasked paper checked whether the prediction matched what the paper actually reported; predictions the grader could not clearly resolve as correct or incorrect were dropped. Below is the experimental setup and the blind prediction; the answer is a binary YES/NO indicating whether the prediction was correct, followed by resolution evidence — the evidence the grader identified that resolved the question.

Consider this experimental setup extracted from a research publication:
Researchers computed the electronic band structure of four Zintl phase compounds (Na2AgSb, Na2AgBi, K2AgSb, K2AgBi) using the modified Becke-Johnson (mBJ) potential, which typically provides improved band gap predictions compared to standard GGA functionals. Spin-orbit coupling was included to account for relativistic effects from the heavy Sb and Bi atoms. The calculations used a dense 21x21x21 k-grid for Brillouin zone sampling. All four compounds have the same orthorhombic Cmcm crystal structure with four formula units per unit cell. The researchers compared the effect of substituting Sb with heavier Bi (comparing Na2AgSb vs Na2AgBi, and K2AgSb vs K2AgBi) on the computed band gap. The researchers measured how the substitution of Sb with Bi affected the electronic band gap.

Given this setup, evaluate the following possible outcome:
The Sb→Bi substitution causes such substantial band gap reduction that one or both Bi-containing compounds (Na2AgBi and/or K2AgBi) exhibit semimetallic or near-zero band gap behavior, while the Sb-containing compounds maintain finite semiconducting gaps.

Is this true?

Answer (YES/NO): NO